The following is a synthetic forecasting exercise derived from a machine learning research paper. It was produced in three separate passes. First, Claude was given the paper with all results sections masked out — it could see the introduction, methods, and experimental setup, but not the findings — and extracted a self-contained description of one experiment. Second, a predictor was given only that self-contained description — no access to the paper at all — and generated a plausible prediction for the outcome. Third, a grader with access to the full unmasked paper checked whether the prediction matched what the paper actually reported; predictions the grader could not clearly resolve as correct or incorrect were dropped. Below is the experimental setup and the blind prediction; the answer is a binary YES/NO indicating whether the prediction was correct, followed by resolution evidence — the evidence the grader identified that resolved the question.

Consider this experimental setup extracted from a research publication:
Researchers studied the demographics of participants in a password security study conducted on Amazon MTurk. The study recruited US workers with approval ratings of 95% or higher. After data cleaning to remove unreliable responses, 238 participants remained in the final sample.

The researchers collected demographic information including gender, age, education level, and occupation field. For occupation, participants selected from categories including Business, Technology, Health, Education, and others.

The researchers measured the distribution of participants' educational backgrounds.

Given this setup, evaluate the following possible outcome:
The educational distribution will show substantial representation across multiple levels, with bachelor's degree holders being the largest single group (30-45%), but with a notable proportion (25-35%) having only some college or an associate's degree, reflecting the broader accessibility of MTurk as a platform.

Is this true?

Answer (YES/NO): NO